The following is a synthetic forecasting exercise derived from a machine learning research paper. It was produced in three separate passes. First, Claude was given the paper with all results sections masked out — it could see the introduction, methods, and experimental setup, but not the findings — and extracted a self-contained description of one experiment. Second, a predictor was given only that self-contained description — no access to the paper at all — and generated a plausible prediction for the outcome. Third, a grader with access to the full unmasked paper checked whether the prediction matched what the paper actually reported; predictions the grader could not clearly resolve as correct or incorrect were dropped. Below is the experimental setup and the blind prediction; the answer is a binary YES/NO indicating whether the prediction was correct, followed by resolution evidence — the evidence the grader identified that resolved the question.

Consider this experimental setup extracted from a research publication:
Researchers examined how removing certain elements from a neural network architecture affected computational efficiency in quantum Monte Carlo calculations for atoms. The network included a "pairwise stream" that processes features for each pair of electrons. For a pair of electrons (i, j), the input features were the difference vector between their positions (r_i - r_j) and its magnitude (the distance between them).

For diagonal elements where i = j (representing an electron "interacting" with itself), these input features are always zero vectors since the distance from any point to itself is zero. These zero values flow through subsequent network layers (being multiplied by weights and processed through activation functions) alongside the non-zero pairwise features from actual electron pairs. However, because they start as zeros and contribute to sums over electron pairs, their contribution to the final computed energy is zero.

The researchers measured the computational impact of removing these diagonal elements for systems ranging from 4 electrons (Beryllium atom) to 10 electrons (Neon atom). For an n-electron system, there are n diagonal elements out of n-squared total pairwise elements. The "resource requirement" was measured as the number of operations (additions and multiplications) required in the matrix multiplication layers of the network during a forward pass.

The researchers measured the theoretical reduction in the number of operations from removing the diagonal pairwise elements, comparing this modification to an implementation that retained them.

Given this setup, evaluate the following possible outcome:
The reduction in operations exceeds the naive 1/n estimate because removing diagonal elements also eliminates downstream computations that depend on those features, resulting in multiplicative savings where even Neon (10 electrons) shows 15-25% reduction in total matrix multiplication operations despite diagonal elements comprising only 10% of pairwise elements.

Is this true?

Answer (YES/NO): NO